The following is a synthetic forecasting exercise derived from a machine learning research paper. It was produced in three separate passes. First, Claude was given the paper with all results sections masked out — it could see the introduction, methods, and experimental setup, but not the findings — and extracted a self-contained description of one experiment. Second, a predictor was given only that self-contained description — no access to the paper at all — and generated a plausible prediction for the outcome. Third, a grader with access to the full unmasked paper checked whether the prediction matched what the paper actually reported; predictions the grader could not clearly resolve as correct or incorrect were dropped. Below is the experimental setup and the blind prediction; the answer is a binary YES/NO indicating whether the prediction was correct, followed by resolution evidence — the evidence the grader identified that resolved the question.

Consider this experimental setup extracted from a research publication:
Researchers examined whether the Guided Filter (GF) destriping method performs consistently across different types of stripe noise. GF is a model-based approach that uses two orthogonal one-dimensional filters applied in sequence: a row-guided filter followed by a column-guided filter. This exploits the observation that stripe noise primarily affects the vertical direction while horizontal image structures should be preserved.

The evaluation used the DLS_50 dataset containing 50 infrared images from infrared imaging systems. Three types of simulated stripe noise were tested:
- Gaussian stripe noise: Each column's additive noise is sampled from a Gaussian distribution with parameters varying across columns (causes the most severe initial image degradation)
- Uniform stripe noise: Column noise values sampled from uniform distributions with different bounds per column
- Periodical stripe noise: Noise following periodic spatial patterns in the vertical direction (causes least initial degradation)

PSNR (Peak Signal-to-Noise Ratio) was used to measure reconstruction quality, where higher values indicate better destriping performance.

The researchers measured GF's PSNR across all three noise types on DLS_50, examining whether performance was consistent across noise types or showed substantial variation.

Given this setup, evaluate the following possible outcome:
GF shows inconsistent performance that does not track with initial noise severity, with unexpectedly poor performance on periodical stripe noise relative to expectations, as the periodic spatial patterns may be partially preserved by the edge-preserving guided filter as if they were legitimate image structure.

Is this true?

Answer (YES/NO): NO